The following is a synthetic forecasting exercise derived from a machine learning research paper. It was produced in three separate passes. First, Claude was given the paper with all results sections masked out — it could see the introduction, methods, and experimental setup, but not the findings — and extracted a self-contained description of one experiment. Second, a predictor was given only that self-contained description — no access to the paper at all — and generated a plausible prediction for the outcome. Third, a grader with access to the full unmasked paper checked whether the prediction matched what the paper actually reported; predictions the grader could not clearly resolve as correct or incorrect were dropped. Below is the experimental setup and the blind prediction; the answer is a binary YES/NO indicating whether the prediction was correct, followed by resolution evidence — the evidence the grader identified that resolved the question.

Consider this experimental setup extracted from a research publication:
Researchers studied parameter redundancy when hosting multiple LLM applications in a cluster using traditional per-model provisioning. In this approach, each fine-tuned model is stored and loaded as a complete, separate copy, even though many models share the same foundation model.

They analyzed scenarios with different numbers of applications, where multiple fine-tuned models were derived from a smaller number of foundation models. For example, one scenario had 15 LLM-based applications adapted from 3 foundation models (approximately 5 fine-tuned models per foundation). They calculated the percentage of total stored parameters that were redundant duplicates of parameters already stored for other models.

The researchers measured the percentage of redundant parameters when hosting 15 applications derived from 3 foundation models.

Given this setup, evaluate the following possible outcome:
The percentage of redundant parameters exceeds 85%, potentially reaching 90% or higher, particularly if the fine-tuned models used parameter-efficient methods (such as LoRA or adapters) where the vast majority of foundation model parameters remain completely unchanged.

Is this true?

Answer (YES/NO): YES